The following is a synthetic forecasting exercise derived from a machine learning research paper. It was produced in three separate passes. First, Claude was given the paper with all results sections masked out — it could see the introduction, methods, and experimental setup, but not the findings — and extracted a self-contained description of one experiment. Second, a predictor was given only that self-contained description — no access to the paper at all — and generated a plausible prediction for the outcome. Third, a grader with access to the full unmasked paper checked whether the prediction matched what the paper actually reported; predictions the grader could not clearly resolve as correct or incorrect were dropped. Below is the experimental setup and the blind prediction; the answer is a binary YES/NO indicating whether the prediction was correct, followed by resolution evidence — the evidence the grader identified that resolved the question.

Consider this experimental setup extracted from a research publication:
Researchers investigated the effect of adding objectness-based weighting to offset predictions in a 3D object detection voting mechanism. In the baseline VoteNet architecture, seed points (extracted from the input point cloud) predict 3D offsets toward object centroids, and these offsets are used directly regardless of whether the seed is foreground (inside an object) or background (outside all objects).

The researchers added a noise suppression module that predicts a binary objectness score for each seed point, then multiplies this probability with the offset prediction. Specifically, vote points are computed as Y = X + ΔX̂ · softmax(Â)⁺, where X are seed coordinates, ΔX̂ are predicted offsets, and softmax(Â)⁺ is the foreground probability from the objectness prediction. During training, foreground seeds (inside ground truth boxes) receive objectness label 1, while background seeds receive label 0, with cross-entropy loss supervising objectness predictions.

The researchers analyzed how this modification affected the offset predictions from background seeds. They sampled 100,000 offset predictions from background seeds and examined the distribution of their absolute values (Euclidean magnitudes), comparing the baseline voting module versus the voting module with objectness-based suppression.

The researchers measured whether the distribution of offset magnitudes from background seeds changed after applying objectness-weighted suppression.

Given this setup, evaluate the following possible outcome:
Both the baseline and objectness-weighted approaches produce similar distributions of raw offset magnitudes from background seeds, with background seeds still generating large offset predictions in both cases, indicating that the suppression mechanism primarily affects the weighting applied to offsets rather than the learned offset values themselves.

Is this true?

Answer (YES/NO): NO